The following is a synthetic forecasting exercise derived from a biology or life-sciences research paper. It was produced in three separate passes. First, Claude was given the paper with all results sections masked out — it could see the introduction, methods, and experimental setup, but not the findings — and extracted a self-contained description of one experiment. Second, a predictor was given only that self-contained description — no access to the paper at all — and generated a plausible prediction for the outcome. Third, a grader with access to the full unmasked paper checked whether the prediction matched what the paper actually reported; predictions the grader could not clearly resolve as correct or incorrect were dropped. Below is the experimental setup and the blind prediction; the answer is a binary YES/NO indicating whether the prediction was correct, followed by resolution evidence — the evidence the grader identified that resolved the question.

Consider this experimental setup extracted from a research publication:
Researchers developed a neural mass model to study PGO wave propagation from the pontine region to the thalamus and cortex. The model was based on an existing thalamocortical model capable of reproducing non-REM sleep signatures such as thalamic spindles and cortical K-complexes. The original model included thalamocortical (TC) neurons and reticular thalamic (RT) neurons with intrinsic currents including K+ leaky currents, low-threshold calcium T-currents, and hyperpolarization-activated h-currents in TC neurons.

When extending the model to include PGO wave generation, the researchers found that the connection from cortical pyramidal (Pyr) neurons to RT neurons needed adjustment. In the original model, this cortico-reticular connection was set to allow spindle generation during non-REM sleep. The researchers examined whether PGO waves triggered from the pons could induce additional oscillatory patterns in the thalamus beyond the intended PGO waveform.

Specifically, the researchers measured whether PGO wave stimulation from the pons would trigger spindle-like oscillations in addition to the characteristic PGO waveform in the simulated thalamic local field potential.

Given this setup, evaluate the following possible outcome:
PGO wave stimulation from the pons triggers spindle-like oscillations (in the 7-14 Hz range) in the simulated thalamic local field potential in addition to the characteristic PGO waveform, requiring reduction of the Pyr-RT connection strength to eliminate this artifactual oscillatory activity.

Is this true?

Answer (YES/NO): YES